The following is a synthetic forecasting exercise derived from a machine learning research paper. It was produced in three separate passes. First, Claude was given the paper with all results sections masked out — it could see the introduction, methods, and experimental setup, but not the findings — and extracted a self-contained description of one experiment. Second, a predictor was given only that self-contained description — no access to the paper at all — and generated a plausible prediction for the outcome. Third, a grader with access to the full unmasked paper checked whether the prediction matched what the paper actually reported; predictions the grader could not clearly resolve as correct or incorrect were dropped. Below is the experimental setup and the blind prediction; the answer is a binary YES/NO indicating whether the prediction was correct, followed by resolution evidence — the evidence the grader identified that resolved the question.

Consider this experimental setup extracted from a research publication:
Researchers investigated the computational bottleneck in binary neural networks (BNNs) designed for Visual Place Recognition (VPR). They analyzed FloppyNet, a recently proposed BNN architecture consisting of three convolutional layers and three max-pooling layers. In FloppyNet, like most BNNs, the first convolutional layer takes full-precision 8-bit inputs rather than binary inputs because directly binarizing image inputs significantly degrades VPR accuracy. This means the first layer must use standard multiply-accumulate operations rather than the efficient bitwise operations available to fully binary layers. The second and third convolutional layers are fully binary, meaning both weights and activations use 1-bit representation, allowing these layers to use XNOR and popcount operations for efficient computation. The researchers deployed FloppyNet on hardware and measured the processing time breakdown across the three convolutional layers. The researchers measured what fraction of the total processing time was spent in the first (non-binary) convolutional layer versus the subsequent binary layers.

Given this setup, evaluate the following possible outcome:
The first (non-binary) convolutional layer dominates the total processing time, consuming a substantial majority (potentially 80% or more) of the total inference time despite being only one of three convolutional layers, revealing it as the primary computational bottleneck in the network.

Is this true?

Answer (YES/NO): YES